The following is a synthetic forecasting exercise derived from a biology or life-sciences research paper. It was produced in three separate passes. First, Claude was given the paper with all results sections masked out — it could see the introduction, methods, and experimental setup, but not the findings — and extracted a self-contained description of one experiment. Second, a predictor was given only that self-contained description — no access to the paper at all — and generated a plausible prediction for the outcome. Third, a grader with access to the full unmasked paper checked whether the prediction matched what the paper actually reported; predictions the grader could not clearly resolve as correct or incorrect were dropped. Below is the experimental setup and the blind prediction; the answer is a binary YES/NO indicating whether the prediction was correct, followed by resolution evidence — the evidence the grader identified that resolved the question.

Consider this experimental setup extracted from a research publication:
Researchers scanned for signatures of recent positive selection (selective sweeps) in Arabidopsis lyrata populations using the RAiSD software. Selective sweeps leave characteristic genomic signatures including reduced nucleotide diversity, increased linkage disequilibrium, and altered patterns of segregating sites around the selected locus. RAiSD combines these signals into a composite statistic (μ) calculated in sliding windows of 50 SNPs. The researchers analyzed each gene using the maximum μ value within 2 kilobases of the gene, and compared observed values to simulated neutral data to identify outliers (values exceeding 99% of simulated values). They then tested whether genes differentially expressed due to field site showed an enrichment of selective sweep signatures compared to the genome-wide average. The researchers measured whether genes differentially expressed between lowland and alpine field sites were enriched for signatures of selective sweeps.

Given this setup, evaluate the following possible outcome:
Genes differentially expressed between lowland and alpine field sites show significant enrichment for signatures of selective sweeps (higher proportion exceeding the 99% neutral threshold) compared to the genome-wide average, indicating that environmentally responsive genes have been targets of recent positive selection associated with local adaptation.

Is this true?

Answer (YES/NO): NO